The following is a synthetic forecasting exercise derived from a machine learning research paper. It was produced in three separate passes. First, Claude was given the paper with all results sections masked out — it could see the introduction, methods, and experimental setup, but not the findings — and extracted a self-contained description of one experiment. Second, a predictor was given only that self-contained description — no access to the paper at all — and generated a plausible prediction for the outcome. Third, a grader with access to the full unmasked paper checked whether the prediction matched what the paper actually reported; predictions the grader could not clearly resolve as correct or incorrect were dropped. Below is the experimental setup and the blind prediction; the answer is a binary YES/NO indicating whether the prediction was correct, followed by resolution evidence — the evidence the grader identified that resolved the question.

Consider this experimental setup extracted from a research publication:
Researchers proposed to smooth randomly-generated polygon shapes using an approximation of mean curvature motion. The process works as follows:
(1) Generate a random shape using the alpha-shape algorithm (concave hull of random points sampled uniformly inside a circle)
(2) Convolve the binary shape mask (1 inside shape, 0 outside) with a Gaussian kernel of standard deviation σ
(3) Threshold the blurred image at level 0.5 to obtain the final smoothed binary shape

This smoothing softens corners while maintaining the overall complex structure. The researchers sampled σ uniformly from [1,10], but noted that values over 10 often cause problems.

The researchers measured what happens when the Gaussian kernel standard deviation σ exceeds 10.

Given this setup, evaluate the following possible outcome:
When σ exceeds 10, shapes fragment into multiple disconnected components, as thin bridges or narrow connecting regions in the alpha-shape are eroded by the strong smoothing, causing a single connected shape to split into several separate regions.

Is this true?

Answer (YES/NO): YES